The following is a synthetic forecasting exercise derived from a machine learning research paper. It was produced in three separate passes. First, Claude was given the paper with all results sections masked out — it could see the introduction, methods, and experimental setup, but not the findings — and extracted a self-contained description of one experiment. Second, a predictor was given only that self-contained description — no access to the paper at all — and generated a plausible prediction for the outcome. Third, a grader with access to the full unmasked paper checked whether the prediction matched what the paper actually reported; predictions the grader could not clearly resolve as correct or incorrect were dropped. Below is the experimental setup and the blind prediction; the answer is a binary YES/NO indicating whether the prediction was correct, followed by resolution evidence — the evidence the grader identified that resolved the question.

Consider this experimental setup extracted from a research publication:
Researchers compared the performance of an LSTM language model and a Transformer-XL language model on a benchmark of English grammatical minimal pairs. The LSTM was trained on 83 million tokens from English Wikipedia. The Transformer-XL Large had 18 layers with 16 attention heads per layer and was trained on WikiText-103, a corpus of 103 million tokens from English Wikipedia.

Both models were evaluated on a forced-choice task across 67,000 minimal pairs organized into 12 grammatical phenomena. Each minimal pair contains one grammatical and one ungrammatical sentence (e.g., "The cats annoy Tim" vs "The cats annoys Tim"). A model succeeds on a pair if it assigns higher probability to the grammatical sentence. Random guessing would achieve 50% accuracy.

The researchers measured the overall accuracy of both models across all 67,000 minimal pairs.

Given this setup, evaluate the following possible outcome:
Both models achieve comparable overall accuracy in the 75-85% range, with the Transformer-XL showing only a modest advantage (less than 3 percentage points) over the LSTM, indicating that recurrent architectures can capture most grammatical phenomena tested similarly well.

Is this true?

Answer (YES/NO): NO